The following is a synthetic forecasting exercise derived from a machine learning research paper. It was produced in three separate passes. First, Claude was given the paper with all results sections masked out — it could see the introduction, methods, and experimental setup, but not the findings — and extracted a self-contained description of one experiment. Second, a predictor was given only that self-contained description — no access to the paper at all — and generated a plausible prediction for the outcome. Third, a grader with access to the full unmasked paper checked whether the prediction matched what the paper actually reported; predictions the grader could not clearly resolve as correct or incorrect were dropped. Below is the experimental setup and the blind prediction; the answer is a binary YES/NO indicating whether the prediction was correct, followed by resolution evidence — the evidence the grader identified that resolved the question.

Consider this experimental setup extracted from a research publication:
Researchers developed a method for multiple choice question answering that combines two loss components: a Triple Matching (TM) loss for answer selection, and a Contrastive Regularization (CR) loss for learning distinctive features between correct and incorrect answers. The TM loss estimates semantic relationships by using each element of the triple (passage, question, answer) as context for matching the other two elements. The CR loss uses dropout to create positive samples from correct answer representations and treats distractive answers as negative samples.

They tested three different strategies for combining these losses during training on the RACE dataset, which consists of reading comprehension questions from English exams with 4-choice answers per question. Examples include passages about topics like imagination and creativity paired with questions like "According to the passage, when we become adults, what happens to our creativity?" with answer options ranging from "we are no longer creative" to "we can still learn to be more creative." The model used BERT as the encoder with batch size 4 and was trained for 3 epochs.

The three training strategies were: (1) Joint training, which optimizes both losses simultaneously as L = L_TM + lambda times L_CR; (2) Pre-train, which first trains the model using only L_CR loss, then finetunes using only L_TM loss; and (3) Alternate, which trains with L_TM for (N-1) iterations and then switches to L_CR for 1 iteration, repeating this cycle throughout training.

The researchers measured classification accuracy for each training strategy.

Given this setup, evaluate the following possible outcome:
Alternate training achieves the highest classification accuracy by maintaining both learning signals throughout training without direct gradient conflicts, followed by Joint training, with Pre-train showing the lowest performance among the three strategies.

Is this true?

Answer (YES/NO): NO